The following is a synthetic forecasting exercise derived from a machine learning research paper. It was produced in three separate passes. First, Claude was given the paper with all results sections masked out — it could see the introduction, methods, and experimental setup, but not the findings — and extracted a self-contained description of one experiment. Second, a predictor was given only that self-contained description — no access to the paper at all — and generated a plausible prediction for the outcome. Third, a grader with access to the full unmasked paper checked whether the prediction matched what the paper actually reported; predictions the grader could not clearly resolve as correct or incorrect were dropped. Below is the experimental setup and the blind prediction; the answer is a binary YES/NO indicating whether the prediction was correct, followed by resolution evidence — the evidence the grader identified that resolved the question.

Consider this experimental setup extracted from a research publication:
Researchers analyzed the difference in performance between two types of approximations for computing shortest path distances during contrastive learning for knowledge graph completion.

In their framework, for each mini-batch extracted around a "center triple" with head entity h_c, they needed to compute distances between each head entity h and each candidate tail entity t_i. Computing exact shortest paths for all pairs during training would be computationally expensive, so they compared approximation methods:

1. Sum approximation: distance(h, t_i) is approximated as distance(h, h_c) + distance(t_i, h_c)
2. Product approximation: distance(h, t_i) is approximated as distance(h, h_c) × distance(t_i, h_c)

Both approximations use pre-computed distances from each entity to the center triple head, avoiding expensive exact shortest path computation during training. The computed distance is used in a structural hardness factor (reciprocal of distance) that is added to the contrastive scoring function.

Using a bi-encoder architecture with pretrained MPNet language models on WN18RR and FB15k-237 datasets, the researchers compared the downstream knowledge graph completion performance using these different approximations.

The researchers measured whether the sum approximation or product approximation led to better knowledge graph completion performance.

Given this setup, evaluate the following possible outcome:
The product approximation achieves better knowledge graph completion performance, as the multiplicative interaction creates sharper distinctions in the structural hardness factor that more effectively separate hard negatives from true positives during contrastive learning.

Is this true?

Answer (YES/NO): NO